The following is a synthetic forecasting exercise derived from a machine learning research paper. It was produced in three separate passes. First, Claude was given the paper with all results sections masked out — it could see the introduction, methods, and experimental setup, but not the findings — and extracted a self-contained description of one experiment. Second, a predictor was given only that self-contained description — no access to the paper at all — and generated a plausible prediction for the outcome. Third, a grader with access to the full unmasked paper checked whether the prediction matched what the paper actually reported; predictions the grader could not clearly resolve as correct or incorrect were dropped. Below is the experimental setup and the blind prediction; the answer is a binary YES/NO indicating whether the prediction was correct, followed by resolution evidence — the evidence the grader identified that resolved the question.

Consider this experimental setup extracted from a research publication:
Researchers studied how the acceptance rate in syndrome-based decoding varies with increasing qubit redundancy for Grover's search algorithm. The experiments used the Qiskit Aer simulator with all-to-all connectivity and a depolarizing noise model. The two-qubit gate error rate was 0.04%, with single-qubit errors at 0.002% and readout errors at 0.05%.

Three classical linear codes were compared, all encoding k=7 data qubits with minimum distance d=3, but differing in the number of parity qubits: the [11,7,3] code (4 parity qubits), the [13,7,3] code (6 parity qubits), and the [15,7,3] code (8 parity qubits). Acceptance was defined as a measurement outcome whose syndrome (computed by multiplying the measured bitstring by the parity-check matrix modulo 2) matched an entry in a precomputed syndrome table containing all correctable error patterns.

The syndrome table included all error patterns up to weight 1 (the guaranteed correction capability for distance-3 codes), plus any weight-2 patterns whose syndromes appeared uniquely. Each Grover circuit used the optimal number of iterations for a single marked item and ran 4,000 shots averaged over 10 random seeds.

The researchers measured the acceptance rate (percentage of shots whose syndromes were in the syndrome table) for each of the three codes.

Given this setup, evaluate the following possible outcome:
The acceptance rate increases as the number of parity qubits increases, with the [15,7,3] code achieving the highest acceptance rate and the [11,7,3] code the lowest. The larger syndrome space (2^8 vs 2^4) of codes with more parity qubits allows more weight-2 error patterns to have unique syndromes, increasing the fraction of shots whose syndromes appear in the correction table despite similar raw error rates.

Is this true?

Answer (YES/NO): NO